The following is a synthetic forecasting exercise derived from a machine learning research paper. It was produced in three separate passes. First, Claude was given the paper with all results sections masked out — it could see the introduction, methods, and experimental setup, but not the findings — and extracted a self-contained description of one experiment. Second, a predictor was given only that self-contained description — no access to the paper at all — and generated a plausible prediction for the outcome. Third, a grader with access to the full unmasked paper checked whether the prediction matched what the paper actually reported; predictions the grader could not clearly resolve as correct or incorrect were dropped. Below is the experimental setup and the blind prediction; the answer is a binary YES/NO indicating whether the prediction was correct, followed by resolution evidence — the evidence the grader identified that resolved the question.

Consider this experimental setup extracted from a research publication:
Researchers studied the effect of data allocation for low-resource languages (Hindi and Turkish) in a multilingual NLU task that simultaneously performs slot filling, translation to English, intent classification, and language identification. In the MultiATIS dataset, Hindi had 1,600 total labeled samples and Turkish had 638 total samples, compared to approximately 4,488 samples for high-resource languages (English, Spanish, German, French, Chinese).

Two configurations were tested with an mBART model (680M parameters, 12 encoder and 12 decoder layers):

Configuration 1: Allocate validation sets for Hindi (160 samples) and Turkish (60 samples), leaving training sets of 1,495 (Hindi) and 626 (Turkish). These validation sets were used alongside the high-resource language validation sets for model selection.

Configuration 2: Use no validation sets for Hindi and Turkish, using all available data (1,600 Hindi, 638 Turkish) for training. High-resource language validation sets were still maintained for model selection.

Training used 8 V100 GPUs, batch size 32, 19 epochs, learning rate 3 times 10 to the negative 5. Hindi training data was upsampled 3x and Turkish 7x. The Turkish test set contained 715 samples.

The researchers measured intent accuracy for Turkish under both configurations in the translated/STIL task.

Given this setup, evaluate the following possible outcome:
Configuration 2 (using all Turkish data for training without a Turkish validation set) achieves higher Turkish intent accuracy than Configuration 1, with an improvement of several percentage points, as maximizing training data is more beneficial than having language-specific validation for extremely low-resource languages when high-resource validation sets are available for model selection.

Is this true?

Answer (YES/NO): NO